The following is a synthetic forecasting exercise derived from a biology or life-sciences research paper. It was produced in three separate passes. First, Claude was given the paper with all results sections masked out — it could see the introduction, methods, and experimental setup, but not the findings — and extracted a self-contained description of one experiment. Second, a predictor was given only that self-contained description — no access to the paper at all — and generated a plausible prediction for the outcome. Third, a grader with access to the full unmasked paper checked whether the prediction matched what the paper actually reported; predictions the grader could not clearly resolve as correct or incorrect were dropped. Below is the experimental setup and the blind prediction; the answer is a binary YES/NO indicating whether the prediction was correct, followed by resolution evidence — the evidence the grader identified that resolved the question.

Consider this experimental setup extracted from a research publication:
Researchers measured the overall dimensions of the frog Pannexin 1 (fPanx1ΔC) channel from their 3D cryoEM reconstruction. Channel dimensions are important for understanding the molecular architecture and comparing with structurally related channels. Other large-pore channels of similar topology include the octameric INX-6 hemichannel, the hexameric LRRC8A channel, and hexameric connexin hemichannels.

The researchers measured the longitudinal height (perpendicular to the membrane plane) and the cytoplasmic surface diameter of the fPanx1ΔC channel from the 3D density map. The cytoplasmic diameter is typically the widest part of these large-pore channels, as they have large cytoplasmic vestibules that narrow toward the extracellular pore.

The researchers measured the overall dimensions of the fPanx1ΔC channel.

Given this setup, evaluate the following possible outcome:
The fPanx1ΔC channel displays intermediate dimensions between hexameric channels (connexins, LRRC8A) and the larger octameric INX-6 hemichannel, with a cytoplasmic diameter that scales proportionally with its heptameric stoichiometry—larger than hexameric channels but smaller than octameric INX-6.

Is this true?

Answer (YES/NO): YES